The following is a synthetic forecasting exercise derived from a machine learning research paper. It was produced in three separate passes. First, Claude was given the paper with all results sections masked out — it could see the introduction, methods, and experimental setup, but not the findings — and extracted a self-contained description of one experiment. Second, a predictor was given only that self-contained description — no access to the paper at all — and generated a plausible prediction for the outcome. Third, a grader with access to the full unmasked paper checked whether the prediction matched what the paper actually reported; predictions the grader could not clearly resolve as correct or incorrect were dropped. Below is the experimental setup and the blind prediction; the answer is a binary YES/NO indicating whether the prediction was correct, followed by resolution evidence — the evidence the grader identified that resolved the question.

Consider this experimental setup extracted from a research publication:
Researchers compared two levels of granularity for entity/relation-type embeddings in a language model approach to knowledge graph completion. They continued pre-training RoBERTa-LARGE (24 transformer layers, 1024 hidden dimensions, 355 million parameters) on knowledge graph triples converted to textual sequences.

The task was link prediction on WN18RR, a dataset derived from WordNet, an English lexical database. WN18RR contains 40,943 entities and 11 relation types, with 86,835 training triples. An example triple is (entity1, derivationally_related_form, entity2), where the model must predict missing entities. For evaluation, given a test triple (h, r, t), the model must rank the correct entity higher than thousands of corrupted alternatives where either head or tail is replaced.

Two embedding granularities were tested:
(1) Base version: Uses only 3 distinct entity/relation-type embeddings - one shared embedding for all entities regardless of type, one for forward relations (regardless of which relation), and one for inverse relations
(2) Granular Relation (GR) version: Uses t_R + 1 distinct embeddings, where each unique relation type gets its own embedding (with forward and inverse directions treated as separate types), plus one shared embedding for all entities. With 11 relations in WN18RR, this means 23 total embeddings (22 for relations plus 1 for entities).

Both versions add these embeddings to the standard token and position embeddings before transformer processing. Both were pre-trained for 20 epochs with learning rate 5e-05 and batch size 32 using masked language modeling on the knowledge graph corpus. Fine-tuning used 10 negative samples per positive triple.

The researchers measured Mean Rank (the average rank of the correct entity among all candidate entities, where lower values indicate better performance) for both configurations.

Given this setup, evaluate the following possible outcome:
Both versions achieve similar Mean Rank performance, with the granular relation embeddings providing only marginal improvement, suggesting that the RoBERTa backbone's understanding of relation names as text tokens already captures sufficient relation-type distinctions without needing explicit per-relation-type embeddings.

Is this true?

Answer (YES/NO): NO